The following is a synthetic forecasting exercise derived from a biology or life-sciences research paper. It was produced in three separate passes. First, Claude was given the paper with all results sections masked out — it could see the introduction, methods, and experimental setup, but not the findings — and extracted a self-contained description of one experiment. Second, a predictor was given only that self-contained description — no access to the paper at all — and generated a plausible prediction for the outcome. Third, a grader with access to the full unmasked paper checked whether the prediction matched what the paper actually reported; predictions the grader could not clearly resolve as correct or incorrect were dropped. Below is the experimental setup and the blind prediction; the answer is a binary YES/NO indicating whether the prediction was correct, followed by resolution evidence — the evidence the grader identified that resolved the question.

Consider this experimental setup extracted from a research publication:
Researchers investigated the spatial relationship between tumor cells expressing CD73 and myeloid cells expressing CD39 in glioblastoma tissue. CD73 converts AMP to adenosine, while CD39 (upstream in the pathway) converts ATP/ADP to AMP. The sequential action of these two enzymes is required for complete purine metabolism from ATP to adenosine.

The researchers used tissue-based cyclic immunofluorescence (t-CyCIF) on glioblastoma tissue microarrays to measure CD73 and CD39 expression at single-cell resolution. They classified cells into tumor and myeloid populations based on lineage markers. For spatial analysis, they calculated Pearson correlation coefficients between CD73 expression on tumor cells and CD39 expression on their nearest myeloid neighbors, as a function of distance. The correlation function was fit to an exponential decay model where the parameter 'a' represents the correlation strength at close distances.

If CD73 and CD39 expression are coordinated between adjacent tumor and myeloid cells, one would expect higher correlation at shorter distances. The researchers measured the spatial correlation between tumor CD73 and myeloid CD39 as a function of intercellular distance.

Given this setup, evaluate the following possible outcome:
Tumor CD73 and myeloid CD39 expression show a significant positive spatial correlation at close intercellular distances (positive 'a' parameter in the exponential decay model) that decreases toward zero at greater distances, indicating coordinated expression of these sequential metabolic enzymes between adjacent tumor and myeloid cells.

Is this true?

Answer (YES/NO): YES